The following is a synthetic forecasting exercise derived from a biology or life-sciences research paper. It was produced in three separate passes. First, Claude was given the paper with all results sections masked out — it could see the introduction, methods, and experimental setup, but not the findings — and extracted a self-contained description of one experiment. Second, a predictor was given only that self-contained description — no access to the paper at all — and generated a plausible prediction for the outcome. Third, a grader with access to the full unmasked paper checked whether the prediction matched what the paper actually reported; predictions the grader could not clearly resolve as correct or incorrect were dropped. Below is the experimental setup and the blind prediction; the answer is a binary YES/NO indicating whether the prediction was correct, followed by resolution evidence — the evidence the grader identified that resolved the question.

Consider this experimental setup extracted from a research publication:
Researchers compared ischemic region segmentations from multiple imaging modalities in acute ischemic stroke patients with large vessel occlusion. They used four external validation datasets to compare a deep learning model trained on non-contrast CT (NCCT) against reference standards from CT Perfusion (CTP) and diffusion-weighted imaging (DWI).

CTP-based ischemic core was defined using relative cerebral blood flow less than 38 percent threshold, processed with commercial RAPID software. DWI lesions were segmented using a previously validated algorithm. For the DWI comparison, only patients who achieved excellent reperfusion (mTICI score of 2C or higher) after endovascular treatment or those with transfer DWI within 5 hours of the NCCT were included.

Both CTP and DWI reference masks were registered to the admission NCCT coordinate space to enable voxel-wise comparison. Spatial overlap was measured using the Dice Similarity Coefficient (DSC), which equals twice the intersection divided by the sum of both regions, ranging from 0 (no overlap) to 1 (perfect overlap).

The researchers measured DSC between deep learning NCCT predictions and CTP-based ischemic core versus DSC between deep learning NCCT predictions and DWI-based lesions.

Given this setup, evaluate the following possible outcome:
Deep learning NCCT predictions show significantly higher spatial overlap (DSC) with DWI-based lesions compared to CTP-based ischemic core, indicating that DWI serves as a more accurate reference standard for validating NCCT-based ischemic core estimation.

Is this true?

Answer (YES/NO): NO